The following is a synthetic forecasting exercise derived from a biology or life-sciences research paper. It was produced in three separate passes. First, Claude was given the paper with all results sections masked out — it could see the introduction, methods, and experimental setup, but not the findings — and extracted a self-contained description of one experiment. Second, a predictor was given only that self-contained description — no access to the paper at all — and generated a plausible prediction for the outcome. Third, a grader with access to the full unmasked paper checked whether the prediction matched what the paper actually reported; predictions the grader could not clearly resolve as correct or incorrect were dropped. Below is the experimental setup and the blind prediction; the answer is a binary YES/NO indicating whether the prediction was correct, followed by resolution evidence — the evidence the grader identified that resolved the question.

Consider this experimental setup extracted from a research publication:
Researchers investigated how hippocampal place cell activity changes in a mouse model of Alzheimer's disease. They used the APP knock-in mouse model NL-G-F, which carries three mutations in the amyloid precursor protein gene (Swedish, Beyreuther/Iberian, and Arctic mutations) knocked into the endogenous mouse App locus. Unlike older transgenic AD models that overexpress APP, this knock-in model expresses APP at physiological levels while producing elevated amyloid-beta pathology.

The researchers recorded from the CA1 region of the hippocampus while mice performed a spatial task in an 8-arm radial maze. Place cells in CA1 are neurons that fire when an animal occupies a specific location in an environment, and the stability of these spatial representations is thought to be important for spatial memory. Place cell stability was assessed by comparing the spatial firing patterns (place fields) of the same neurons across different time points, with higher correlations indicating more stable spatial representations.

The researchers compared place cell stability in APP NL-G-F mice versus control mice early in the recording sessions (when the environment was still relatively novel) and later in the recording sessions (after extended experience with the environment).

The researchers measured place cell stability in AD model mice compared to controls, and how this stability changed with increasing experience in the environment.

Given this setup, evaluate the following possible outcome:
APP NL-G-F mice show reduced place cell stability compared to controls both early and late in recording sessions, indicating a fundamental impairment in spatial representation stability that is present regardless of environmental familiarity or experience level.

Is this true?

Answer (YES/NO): NO